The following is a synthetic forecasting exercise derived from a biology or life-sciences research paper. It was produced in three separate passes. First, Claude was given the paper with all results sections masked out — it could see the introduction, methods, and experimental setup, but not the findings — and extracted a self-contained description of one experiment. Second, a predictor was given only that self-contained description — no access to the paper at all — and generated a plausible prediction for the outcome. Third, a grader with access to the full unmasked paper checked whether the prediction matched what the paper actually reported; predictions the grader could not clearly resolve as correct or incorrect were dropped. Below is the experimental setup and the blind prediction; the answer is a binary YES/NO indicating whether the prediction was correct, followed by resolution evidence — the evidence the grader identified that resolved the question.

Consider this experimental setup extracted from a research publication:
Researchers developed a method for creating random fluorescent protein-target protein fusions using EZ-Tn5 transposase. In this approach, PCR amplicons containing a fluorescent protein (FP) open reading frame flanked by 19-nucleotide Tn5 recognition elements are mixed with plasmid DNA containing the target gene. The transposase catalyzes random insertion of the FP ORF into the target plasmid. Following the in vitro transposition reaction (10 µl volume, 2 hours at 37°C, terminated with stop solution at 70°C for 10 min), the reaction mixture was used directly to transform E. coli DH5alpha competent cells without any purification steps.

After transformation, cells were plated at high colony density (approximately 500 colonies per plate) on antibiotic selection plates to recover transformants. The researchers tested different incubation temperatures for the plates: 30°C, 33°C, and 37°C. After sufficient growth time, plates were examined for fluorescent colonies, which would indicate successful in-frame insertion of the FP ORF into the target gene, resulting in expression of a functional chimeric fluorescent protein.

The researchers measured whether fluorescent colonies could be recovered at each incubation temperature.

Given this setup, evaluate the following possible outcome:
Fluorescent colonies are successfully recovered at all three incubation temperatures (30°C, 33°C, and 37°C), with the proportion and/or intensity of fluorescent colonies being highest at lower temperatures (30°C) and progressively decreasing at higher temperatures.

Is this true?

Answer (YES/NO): NO